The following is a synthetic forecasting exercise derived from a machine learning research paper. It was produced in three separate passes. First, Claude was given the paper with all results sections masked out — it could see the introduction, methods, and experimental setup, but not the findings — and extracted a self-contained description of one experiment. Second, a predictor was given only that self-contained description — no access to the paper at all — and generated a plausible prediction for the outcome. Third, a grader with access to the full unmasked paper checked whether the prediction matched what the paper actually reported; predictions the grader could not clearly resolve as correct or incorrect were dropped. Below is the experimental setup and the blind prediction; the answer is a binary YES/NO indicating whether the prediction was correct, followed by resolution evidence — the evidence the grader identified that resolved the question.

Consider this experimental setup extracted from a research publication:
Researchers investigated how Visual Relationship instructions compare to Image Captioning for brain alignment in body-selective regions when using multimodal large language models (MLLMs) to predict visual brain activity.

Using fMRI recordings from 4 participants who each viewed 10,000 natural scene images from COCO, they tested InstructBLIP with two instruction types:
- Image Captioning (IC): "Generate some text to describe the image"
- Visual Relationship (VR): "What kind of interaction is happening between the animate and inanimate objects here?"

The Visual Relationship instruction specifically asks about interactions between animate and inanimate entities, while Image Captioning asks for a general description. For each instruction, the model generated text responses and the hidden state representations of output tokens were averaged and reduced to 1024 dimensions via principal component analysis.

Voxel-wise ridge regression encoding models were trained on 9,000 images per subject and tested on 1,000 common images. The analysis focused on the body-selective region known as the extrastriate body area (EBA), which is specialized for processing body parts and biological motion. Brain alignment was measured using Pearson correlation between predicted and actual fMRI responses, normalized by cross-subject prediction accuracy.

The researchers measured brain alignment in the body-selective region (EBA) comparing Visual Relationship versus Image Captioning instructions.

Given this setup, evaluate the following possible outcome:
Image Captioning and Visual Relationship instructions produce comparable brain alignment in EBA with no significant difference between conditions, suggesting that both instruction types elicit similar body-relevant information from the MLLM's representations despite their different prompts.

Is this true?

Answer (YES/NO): NO